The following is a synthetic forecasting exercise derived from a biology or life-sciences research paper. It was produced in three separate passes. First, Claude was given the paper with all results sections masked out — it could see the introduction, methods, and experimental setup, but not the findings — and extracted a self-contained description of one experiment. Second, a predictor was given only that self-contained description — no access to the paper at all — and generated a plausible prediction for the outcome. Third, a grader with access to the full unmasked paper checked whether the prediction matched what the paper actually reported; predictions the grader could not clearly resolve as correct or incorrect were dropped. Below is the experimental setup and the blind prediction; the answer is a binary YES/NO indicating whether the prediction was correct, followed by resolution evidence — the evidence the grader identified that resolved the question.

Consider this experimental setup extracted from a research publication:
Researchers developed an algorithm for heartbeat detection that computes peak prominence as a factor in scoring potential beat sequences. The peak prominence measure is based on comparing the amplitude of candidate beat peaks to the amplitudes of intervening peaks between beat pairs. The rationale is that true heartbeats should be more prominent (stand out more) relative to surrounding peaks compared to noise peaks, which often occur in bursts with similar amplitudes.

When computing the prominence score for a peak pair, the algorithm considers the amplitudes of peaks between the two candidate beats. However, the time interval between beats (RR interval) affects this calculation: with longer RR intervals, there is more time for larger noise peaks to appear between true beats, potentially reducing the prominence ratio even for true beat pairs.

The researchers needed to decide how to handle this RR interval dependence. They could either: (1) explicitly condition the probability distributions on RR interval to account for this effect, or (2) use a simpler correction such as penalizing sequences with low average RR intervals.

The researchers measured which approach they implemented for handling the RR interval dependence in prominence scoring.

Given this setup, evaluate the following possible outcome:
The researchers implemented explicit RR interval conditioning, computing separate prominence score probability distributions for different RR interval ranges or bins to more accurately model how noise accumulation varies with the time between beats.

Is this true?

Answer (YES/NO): NO